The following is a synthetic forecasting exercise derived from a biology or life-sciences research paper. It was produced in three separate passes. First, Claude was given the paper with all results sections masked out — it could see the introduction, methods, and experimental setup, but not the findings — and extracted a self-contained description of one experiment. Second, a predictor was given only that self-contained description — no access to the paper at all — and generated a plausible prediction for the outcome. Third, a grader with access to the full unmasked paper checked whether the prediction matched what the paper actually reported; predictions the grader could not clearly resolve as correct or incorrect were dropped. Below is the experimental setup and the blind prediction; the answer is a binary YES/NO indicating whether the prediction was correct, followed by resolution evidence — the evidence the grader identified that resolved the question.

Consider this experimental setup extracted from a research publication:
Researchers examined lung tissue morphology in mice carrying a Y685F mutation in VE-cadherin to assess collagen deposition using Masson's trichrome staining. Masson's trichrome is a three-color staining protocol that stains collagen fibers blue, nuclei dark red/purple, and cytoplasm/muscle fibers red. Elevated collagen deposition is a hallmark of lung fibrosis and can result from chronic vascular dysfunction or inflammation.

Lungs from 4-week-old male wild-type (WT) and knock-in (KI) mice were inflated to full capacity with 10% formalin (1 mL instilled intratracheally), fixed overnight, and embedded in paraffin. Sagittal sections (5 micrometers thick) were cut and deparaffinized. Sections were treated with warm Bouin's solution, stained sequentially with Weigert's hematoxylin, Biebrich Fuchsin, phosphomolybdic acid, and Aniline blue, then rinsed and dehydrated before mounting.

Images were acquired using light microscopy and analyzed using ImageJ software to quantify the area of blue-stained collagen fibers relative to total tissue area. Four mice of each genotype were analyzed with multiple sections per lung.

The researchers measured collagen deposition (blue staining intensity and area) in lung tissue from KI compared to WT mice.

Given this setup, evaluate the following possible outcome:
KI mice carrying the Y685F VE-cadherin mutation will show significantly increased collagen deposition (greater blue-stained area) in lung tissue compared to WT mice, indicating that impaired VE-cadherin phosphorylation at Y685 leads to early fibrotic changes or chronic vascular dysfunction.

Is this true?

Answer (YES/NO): NO